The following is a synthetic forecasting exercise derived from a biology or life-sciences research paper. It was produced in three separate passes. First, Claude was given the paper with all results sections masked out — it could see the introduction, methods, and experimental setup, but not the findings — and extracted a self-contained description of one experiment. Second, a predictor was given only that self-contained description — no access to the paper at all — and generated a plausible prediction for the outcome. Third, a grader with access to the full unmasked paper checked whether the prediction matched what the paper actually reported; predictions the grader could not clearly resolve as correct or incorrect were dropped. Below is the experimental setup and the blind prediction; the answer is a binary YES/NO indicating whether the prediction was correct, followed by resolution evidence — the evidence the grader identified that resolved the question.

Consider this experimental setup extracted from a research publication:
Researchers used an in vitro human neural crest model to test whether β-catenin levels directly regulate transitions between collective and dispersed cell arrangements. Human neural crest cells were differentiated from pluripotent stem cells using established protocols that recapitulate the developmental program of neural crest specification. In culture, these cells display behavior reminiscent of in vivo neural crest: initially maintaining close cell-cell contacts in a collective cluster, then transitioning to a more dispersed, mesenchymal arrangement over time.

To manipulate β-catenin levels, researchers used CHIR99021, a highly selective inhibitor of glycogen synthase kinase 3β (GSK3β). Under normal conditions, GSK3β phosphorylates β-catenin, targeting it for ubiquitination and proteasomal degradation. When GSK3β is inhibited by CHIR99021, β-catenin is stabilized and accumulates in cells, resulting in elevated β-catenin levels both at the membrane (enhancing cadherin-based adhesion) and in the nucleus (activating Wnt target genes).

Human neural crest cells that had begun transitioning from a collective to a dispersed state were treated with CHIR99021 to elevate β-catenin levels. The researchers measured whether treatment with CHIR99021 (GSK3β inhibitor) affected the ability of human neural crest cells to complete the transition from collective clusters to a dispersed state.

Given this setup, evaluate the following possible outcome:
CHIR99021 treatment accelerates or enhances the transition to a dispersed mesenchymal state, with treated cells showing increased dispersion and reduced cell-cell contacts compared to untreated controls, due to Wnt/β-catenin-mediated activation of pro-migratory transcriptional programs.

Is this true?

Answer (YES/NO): NO